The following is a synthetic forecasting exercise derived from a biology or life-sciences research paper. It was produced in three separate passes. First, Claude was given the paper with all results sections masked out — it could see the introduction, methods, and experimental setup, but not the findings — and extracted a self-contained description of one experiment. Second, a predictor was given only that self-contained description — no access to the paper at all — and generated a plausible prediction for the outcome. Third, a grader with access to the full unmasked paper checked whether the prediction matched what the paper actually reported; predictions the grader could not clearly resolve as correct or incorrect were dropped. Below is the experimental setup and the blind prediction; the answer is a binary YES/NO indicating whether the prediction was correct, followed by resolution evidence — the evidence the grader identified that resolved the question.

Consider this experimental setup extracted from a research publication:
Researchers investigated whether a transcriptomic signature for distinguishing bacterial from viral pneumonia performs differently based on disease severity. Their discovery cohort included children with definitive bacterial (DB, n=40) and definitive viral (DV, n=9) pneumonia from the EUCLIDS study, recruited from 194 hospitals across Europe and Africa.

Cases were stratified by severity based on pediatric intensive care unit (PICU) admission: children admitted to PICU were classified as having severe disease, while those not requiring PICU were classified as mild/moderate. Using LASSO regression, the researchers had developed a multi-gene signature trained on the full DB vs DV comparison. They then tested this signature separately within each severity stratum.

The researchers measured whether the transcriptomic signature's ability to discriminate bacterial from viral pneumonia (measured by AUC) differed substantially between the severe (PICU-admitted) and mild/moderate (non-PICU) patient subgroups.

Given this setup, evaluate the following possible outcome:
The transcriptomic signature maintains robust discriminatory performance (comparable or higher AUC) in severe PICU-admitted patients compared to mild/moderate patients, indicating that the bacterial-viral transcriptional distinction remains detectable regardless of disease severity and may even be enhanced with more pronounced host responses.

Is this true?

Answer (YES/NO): NO